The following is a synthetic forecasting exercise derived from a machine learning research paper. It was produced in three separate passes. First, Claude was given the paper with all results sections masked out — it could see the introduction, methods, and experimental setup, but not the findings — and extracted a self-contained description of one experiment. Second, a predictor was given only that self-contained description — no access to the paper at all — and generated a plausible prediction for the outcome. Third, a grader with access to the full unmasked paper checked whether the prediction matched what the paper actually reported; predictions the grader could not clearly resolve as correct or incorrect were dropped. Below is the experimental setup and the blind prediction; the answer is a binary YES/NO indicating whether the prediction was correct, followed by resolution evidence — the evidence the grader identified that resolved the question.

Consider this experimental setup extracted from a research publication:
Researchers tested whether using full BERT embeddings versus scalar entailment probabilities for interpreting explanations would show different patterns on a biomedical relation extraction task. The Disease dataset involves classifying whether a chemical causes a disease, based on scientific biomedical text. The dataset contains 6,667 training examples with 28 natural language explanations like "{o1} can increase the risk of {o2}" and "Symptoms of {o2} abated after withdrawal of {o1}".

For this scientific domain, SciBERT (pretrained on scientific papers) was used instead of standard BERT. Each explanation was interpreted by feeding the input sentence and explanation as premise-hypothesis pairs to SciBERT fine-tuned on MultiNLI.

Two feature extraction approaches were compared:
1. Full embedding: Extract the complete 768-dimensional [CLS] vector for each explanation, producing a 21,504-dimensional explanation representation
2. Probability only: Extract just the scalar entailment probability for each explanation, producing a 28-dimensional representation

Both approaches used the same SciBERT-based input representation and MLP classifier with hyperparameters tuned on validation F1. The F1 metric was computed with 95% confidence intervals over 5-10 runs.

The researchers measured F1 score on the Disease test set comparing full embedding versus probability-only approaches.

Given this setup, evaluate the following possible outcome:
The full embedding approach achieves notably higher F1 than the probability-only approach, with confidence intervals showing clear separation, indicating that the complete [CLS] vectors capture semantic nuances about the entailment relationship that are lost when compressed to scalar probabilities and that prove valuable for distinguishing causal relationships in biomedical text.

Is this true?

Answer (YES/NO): YES